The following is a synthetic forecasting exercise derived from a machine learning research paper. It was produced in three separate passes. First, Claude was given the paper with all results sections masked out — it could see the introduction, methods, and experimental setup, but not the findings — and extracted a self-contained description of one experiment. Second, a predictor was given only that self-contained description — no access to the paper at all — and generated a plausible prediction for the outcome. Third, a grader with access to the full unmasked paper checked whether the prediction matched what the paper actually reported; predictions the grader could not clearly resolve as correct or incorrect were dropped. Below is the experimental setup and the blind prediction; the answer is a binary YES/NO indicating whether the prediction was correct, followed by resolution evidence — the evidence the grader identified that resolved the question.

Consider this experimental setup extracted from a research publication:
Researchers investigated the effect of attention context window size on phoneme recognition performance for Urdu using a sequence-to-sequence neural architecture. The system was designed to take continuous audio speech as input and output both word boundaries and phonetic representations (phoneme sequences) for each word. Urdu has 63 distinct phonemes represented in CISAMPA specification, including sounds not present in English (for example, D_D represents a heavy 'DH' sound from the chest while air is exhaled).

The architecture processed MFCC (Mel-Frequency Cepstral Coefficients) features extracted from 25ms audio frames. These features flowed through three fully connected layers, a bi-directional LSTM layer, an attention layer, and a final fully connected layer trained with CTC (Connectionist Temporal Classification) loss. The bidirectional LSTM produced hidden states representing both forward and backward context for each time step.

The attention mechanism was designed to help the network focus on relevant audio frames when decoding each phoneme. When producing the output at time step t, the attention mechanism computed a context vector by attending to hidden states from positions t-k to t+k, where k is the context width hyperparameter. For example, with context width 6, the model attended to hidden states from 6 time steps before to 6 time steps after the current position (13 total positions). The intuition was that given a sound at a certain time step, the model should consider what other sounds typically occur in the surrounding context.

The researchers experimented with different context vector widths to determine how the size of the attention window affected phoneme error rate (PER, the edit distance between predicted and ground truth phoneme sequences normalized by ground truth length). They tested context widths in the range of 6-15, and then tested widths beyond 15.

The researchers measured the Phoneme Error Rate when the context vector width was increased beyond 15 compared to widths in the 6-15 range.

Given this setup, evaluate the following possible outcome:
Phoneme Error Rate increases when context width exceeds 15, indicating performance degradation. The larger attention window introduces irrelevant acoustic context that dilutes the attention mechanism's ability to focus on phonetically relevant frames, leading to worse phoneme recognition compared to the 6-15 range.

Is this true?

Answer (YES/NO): YES